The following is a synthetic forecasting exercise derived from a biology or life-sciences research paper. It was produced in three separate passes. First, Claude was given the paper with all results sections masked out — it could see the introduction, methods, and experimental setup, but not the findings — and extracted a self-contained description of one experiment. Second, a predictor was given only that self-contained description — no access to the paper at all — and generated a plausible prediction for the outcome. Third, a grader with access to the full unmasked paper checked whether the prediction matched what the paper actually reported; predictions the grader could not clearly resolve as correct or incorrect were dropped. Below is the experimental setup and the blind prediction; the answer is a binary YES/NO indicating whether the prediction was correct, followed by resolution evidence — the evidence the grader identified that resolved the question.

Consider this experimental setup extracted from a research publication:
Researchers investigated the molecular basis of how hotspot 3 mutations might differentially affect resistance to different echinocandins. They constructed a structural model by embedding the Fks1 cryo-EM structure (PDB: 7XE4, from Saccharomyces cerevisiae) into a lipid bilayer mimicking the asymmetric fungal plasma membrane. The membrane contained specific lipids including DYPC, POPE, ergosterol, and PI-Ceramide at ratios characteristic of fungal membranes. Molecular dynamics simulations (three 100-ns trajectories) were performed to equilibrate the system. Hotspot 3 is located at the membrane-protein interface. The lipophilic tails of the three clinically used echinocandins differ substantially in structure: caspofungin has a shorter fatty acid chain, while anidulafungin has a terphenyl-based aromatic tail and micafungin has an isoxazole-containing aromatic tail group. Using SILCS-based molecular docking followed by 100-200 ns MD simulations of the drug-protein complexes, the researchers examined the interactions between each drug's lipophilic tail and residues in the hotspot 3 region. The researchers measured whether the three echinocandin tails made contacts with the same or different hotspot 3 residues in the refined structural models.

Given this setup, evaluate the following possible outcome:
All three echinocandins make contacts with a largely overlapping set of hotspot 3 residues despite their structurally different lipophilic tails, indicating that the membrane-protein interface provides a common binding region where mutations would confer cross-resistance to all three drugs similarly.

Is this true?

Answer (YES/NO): NO